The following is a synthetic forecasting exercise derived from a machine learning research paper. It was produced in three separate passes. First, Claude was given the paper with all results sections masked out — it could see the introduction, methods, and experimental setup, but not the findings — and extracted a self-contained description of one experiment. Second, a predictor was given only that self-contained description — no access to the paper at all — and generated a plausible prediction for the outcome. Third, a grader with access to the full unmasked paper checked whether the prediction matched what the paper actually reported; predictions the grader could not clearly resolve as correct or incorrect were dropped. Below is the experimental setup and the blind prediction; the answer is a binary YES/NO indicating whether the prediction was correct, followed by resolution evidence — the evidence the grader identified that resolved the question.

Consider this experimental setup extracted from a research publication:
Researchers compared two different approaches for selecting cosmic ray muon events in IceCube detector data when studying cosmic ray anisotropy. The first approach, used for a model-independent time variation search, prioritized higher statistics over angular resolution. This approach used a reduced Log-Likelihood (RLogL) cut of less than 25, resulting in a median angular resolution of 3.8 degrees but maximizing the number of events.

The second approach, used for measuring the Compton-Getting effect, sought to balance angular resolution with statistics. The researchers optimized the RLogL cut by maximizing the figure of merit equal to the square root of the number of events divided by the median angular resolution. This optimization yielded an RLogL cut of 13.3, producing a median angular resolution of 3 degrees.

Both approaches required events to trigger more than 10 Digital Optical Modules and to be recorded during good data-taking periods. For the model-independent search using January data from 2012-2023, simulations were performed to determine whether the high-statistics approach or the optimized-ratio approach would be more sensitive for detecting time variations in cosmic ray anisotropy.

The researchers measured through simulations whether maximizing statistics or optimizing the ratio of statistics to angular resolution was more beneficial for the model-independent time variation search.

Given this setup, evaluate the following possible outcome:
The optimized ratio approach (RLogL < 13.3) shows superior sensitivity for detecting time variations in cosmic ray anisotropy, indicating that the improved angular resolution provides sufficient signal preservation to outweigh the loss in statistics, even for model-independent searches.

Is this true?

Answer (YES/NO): NO